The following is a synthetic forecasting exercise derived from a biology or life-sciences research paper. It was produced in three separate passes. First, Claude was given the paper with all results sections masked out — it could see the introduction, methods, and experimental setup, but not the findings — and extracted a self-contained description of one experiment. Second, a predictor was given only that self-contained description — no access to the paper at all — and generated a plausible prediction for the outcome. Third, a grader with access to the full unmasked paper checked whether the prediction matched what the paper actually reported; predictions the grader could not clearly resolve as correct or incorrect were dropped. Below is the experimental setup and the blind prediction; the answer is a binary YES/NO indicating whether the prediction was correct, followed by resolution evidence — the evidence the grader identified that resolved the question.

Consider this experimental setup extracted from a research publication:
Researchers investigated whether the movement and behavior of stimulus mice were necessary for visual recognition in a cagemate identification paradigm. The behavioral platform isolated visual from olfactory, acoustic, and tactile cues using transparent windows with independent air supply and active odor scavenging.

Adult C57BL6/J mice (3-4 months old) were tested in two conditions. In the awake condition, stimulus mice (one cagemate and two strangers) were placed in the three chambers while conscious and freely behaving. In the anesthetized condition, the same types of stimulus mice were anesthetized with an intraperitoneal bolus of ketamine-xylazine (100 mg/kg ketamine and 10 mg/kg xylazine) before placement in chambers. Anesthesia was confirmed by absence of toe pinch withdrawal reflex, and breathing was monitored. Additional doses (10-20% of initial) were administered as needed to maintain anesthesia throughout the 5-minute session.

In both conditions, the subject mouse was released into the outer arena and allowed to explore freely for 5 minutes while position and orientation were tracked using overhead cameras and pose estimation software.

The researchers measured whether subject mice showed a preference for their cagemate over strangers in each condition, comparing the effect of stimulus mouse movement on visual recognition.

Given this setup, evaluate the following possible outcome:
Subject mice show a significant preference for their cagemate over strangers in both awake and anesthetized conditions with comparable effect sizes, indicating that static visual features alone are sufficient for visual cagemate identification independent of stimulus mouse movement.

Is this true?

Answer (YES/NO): NO